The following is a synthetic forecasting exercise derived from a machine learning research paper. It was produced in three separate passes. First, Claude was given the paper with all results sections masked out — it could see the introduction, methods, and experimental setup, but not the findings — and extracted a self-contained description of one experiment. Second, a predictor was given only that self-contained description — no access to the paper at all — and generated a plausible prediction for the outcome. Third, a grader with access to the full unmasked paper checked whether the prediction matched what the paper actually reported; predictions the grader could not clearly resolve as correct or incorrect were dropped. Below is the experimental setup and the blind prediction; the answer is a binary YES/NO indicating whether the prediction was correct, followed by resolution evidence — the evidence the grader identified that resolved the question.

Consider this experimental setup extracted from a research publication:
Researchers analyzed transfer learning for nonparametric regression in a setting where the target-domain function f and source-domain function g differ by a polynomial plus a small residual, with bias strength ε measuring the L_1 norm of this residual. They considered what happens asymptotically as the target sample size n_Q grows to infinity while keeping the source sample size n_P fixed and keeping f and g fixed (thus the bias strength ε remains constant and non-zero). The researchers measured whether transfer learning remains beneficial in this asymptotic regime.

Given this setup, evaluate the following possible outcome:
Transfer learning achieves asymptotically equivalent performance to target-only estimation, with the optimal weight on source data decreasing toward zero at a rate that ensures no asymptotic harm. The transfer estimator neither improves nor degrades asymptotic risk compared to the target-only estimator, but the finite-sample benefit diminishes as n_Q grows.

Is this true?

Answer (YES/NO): YES